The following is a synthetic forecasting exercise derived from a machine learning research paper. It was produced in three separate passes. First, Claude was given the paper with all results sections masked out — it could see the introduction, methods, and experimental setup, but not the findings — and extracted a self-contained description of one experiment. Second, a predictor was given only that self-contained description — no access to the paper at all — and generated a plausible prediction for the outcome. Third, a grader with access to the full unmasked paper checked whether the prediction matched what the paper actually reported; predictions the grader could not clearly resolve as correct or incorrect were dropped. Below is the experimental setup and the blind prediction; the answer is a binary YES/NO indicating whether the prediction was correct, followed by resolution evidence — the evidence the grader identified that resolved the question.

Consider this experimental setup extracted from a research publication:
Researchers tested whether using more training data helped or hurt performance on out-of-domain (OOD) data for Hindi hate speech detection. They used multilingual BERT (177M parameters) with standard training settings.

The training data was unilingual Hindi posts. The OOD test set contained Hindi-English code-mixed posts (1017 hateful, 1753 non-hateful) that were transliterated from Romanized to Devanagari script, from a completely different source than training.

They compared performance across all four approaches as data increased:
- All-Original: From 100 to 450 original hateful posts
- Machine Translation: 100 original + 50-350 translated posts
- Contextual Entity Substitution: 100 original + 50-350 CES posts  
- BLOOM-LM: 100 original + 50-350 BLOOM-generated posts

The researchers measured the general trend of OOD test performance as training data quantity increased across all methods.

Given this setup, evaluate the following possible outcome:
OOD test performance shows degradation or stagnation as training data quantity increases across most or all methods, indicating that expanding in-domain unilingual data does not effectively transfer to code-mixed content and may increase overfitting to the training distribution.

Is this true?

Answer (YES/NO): YES